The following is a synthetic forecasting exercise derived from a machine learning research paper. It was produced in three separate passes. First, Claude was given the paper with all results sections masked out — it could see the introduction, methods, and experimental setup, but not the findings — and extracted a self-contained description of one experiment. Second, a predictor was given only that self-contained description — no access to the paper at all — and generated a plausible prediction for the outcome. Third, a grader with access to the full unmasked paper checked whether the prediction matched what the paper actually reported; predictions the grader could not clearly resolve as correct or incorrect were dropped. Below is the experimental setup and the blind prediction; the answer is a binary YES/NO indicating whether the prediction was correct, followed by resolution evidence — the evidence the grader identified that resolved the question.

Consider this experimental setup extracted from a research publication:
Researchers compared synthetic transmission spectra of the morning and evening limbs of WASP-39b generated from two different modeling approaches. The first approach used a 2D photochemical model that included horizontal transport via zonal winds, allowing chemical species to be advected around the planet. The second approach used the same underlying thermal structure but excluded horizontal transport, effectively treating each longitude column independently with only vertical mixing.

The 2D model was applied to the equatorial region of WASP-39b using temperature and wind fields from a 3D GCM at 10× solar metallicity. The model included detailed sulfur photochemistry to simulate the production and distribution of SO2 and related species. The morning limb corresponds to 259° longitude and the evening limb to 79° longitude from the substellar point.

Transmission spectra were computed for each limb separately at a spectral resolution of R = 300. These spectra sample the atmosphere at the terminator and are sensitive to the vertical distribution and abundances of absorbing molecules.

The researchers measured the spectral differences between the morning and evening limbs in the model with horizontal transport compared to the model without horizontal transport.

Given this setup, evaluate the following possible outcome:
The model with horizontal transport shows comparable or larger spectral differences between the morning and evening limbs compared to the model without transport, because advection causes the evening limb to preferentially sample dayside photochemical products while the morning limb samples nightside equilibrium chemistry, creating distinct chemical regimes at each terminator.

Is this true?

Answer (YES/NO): NO